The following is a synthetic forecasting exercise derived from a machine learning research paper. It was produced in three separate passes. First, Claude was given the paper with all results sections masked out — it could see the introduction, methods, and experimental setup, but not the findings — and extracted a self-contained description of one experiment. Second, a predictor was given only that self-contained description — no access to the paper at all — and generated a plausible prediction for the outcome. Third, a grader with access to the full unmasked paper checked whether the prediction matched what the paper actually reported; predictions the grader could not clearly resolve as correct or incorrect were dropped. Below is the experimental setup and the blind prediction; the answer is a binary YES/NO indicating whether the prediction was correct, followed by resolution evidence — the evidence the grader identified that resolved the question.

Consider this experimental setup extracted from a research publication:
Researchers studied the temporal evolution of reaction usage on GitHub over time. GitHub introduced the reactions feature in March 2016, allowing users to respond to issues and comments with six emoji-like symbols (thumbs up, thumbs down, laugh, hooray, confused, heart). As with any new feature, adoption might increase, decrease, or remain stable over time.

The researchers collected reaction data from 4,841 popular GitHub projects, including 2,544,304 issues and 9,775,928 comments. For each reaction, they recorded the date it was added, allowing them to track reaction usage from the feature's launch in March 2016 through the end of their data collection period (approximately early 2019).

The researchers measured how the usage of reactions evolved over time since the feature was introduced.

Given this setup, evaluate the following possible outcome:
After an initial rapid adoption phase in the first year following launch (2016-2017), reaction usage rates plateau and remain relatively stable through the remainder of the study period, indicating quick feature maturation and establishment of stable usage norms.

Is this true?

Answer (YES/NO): NO